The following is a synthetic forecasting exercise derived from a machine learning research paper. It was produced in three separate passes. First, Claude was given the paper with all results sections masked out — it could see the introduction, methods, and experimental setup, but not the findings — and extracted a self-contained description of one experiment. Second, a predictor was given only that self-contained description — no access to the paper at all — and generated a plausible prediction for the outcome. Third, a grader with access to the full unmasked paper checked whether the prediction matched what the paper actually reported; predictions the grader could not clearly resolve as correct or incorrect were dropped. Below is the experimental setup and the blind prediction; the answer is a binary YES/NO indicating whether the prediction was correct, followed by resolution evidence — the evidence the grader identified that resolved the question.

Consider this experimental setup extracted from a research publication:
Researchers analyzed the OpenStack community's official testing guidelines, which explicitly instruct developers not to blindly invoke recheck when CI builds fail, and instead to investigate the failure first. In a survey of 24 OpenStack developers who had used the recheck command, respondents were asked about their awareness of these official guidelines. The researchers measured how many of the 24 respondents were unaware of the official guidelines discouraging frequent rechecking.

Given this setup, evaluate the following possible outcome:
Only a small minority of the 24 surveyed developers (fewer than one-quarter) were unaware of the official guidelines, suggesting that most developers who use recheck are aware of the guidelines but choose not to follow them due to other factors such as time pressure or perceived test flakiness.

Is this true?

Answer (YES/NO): YES